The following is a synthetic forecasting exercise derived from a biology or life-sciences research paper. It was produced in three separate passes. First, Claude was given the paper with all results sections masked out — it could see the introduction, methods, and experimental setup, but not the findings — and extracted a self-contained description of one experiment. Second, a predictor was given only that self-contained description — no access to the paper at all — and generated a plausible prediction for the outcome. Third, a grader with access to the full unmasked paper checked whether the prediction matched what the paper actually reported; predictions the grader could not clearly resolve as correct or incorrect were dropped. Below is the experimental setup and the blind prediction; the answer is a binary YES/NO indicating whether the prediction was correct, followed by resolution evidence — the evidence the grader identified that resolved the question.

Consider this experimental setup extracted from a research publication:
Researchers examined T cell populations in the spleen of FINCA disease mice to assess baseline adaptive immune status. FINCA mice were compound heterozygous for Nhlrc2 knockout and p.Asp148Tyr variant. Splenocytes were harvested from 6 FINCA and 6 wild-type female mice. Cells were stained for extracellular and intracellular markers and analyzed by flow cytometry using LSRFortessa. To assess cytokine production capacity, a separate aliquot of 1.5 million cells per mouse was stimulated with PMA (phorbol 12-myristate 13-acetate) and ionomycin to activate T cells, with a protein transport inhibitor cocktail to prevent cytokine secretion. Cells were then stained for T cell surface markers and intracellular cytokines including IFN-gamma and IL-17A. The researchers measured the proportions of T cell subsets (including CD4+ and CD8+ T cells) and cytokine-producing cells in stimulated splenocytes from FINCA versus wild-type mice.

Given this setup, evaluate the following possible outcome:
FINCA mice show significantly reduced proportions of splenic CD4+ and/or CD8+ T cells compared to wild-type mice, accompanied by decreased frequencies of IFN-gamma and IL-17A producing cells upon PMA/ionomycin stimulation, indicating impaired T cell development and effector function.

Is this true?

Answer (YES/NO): NO